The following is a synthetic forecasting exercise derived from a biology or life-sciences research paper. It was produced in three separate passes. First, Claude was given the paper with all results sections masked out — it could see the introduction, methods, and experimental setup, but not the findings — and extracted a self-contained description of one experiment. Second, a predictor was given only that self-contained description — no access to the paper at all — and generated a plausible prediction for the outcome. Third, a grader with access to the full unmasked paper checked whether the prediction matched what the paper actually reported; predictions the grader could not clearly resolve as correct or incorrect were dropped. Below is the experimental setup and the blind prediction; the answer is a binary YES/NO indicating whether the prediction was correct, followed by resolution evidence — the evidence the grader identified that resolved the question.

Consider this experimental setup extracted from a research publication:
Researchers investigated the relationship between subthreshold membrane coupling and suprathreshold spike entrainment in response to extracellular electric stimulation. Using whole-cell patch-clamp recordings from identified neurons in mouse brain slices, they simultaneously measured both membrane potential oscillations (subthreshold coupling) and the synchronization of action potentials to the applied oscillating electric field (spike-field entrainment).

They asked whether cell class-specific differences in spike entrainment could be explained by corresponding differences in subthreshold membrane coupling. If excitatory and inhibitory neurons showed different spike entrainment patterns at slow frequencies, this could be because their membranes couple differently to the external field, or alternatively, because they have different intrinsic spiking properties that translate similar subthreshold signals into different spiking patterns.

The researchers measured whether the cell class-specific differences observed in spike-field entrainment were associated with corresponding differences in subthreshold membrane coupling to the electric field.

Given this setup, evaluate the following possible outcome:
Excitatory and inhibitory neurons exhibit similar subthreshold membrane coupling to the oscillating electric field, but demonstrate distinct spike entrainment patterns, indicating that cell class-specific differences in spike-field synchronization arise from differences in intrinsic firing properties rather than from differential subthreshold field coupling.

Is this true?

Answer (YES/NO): YES